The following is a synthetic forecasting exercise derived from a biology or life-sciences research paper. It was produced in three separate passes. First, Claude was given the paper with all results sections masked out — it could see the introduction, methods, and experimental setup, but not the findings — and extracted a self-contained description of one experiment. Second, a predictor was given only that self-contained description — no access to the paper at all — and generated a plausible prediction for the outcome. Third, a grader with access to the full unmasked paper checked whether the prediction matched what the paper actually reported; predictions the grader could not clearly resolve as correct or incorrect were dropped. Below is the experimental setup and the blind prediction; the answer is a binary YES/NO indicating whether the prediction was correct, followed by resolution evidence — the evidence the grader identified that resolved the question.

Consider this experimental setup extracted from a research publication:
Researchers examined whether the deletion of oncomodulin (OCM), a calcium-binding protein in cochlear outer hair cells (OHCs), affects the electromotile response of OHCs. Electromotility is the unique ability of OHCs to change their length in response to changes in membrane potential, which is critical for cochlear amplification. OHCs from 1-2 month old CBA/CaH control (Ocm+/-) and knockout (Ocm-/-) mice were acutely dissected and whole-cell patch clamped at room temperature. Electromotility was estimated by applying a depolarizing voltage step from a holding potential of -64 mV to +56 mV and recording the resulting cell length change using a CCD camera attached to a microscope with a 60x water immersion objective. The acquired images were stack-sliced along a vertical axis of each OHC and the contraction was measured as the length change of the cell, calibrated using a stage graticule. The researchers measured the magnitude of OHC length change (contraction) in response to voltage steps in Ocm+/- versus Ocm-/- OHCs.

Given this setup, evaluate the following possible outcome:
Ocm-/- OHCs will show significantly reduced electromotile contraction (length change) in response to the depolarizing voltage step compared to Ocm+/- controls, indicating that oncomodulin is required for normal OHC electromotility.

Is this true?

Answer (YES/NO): NO